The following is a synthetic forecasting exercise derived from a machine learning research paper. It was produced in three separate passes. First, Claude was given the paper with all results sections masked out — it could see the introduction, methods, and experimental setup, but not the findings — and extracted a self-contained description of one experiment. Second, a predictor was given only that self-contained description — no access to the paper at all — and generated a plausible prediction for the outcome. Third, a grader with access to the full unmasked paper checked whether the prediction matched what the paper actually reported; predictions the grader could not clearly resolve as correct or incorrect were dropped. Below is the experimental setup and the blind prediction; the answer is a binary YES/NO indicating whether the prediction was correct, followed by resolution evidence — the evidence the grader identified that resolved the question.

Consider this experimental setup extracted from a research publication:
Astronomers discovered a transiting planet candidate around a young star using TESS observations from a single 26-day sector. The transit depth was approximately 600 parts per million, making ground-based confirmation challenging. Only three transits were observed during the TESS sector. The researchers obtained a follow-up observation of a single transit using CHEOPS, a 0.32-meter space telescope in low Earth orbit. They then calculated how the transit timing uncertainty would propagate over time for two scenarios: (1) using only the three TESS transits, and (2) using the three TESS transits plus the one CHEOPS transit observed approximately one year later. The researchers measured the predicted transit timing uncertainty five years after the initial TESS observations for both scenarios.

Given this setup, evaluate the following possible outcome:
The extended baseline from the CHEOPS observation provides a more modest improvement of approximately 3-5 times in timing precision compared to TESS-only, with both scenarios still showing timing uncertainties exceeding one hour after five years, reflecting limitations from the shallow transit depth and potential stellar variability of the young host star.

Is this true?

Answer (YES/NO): NO